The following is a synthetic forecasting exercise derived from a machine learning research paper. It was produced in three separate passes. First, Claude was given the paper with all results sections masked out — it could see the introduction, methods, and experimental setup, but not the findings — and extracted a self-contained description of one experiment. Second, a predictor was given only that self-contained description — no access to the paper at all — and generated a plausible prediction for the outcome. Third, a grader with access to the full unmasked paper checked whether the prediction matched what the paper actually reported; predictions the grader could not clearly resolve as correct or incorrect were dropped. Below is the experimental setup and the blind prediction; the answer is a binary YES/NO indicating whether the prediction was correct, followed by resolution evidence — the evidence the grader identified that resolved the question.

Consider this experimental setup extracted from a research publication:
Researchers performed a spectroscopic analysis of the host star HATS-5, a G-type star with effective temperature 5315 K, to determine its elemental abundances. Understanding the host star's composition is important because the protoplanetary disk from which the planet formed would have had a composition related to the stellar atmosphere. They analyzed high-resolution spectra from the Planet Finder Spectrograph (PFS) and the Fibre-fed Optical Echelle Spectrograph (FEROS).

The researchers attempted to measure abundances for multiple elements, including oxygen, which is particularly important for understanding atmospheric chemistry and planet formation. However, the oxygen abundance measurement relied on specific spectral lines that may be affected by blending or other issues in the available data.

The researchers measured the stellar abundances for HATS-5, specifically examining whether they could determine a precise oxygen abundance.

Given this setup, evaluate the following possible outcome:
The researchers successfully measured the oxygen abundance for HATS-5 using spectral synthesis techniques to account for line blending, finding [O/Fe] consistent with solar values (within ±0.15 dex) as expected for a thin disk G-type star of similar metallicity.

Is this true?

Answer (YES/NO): NO